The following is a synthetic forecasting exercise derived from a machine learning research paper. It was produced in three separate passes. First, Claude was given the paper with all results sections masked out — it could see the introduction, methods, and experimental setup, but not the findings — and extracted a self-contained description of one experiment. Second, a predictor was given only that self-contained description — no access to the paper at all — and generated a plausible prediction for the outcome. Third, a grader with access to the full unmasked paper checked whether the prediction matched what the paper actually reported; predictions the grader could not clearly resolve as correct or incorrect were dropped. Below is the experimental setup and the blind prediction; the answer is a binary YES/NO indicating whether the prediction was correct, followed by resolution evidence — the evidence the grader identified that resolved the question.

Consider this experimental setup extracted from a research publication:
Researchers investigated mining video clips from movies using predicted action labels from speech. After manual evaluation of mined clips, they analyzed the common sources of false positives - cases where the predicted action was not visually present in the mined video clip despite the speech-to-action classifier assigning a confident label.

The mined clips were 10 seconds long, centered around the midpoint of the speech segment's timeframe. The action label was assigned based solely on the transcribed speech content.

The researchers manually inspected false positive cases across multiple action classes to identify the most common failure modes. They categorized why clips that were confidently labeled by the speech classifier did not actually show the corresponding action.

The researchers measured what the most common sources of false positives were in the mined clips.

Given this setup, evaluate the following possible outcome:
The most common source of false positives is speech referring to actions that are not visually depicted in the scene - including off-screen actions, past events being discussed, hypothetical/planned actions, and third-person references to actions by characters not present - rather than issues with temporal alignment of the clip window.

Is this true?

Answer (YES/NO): NO